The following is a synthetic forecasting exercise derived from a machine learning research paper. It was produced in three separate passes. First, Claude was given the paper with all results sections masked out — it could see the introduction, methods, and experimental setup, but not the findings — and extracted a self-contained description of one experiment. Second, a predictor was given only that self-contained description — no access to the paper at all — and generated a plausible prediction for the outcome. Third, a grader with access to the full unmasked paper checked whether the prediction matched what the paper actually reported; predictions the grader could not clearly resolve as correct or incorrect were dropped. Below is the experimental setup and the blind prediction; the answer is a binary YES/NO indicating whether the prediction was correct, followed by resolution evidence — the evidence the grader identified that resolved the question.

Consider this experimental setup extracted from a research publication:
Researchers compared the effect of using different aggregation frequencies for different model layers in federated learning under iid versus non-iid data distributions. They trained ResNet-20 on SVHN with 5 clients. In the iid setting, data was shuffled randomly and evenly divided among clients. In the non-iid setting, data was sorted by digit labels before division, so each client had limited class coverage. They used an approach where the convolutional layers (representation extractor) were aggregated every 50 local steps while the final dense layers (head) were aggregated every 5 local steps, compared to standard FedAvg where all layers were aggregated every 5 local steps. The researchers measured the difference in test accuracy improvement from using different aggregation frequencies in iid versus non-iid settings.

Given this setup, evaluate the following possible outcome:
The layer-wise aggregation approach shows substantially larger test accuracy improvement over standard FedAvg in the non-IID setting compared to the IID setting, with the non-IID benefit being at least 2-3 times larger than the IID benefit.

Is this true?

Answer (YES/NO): YES